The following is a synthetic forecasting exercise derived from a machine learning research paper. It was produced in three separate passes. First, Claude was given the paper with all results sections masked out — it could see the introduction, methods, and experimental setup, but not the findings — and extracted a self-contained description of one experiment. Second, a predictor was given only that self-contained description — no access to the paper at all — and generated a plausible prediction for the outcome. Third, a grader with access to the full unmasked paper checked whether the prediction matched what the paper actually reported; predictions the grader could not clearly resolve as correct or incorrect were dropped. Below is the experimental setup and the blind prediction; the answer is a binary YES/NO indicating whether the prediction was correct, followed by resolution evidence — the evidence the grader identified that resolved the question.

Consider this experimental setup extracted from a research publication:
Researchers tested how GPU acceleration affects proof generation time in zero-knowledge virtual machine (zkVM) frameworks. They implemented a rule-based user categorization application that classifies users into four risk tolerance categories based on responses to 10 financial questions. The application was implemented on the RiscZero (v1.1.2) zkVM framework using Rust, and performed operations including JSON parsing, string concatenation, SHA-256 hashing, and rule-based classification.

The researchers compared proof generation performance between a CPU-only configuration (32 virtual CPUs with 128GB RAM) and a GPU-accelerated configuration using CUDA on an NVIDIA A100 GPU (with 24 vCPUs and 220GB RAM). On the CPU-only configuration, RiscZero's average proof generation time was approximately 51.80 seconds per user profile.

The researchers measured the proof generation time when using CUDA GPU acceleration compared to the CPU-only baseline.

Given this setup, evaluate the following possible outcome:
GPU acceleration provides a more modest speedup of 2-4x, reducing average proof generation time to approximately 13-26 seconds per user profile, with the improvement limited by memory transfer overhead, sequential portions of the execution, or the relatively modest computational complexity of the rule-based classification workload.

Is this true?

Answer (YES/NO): NO